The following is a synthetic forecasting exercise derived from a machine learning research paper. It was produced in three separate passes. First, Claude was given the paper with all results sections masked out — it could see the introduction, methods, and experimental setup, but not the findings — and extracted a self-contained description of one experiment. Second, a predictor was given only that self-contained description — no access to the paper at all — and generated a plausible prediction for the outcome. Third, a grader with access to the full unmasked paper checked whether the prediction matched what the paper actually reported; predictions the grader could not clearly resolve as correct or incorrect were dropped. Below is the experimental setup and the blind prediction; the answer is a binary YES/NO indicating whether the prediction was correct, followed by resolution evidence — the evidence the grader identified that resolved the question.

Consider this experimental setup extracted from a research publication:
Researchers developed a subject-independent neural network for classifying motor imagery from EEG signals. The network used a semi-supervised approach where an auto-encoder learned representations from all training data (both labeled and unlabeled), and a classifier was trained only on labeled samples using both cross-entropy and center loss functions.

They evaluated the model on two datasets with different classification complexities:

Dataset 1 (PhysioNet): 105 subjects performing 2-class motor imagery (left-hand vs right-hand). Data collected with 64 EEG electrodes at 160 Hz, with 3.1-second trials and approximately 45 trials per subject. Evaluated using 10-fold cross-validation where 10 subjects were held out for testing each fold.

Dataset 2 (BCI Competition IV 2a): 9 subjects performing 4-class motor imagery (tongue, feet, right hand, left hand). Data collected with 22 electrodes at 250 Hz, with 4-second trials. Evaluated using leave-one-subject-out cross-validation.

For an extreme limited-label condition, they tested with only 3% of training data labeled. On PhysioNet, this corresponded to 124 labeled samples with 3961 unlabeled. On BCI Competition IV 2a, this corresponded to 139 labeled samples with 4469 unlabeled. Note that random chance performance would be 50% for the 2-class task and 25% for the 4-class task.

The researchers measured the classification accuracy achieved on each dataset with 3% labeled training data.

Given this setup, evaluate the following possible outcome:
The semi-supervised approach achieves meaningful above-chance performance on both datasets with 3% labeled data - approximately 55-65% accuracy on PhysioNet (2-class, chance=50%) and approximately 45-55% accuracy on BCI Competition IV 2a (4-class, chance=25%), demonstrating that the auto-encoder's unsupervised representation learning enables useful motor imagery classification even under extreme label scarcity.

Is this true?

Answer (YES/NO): NO